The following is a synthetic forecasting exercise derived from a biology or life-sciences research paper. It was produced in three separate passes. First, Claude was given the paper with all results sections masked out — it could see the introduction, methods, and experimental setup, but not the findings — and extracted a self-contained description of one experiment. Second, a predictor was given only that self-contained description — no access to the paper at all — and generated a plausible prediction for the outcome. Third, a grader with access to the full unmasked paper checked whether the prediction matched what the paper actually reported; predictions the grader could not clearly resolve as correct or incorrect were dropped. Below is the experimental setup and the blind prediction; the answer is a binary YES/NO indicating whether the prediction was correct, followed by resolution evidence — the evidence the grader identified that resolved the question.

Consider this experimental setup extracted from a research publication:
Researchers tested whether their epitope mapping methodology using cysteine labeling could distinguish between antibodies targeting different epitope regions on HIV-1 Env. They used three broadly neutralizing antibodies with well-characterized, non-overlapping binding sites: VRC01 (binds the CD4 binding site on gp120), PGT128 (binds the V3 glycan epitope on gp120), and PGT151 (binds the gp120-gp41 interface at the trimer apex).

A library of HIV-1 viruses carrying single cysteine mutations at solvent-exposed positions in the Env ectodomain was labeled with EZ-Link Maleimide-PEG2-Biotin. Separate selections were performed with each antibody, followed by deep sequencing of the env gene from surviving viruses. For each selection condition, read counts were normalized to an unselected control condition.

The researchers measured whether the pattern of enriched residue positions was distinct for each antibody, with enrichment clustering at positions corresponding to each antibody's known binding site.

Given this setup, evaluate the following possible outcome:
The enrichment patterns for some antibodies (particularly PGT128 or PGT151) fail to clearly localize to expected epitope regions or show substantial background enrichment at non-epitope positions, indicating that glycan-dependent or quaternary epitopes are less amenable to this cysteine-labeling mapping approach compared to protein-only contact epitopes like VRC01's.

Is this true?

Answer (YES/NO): NO